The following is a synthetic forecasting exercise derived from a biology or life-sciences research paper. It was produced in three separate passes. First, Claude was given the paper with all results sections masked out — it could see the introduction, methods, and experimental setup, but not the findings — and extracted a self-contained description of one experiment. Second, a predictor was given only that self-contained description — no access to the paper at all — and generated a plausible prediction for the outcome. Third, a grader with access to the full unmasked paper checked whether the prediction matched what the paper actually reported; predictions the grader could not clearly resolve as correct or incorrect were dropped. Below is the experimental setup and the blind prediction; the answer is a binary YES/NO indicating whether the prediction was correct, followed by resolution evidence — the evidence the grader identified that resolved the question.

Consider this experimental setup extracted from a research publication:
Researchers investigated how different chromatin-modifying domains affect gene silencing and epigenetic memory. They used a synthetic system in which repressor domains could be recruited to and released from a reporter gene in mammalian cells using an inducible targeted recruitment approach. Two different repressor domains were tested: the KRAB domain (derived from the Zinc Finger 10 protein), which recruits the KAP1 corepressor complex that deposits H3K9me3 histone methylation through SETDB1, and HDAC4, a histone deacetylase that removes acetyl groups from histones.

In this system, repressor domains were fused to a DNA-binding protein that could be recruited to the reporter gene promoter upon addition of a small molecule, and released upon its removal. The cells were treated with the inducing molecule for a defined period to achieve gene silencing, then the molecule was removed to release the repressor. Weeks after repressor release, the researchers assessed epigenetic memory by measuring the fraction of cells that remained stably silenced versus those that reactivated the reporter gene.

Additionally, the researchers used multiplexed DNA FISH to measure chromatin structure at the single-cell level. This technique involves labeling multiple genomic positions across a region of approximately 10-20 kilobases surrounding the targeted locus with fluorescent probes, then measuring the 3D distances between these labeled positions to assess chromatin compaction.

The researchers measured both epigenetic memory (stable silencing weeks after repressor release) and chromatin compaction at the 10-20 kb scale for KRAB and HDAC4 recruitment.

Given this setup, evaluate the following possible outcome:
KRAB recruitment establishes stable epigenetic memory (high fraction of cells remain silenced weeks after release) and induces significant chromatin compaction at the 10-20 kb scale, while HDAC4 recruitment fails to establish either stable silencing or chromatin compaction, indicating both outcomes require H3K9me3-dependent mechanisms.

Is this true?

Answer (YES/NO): YES